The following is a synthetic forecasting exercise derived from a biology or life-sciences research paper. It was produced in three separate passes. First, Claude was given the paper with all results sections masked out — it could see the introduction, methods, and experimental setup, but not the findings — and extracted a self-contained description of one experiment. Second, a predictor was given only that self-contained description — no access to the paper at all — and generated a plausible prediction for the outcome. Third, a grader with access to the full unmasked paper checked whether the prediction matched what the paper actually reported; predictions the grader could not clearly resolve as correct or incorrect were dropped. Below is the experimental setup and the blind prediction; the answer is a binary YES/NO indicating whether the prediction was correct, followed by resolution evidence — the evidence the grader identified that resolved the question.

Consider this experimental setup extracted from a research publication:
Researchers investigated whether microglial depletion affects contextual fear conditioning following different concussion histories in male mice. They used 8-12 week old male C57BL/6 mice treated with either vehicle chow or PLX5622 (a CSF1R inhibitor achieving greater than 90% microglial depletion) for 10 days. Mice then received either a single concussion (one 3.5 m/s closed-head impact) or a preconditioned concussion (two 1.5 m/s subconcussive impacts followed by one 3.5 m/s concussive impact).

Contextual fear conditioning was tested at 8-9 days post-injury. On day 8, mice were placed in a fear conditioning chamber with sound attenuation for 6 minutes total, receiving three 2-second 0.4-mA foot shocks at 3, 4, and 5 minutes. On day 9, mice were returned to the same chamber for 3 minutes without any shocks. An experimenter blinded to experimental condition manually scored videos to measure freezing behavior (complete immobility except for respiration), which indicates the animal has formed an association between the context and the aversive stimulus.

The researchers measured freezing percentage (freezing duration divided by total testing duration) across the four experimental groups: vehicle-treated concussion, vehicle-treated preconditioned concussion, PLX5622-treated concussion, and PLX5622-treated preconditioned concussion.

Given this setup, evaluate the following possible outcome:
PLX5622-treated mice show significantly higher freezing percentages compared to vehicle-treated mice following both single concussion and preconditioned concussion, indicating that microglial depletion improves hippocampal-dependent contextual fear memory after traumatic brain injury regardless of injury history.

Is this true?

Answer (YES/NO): NO